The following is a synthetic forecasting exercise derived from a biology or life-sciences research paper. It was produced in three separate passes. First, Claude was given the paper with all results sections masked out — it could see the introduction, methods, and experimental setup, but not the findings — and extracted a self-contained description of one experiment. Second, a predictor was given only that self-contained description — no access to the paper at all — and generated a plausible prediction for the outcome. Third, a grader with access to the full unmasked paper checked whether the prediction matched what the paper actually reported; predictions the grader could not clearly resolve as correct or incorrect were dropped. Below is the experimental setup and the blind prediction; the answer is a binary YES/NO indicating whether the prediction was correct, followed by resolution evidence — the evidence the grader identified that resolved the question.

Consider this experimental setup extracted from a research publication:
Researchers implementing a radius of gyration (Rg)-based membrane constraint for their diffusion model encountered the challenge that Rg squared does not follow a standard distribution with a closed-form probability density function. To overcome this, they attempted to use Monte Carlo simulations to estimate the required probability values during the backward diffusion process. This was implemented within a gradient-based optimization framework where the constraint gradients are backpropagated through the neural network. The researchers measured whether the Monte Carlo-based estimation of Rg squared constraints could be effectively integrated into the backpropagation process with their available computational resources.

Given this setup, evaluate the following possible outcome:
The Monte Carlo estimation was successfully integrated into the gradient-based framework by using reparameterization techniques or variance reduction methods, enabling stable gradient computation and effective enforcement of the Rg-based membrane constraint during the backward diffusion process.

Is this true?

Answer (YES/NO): NO